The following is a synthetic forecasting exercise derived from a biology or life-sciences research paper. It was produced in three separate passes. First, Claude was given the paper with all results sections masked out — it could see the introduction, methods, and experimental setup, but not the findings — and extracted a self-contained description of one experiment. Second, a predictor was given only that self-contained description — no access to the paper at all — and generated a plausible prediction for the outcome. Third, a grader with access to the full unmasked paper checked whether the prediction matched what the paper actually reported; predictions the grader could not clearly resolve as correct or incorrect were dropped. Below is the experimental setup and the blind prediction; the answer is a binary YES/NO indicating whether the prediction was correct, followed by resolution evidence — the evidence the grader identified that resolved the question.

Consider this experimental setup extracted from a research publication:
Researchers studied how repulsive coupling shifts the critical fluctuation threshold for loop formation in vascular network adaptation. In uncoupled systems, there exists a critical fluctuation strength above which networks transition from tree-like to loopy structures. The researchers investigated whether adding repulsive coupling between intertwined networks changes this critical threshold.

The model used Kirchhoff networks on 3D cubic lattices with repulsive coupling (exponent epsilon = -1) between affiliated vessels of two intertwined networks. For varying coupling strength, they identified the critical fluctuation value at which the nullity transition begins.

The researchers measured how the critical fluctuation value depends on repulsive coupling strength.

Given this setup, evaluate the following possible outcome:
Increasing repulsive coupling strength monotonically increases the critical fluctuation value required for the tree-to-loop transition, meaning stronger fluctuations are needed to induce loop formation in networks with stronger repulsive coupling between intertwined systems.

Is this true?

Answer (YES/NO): YES